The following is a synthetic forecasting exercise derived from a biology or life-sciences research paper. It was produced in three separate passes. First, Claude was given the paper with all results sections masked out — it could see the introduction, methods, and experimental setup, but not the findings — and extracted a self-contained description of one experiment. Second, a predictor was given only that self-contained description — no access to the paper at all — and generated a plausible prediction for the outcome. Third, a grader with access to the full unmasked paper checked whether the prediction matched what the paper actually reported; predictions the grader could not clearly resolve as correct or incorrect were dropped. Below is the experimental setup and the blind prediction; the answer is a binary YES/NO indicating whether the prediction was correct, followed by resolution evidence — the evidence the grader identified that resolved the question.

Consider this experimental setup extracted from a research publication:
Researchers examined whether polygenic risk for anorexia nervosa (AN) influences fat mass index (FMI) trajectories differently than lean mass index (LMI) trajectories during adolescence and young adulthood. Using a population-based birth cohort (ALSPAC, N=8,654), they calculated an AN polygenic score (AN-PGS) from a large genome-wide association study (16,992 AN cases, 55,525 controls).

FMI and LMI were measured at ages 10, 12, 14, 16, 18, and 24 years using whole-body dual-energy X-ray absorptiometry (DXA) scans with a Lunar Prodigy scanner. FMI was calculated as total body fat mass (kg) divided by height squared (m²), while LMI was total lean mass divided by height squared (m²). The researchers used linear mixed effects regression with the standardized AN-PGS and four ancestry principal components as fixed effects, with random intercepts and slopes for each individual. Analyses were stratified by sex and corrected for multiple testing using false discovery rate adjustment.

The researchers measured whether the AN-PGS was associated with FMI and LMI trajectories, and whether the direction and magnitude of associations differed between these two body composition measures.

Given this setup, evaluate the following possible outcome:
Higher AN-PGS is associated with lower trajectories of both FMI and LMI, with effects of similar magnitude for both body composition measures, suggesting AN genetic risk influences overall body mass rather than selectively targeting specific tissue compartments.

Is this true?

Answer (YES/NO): NO